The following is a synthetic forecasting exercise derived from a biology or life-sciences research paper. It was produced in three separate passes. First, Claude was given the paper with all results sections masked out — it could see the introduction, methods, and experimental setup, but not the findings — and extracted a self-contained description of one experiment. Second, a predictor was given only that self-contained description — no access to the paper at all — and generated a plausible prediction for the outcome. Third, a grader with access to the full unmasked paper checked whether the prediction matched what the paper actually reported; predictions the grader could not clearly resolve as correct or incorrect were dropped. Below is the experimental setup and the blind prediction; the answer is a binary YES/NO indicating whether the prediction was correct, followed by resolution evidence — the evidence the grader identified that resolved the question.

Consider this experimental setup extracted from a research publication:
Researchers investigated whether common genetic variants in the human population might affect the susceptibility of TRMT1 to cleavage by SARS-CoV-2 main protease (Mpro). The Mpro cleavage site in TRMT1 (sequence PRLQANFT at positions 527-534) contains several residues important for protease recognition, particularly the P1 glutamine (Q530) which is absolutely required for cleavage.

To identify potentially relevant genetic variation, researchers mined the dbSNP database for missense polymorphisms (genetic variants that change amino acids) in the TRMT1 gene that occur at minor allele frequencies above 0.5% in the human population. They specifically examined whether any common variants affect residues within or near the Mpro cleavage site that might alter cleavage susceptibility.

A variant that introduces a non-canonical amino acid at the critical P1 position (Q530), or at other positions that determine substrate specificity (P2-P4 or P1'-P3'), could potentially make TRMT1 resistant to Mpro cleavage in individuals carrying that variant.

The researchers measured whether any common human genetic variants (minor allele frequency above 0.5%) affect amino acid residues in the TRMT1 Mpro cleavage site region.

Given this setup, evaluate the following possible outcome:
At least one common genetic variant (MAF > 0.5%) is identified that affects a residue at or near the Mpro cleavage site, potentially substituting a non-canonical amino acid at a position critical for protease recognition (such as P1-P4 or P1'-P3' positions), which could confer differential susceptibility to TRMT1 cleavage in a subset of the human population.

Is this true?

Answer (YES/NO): NO